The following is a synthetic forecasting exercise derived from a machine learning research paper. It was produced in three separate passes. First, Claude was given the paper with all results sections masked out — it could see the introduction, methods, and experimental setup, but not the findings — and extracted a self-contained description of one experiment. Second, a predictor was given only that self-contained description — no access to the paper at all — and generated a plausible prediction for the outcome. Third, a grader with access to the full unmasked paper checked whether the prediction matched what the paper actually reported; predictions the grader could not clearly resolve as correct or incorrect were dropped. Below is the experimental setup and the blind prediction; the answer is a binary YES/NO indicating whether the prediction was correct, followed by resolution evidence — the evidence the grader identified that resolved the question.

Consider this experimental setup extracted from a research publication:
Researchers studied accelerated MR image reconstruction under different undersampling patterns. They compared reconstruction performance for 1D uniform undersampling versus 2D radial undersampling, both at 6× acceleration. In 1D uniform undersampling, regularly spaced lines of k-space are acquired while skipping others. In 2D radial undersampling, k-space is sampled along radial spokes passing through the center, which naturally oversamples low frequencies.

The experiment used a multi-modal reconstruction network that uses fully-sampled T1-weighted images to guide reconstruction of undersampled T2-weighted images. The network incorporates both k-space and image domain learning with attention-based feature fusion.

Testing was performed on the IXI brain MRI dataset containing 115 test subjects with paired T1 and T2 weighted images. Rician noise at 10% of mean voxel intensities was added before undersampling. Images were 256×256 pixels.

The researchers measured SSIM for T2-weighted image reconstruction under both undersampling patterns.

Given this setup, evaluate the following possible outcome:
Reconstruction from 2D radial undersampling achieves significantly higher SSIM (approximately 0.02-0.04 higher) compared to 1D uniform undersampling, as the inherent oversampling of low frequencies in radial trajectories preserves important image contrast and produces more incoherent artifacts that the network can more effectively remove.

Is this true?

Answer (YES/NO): NO